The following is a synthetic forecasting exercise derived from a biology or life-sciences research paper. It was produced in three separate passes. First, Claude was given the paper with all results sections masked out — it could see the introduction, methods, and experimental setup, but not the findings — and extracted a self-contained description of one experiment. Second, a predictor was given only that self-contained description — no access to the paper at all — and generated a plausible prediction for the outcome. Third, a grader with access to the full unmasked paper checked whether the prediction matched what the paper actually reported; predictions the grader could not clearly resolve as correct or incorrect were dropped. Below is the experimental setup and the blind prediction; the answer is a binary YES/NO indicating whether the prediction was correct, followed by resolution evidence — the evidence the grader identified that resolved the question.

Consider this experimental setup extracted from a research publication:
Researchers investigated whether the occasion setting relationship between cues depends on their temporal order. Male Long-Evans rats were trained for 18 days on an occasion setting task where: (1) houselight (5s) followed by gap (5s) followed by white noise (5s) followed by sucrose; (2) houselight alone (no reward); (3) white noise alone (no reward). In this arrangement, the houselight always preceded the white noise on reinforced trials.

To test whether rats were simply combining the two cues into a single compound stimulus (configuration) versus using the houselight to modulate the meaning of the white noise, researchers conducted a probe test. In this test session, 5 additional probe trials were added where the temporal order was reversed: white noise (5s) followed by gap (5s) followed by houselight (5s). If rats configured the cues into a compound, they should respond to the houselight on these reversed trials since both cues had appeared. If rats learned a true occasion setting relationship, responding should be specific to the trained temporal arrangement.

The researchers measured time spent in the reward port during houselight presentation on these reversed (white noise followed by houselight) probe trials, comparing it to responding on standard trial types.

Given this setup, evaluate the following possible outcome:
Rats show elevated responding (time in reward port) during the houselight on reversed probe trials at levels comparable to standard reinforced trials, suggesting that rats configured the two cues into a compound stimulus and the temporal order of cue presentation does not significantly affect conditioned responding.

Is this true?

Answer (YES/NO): NO